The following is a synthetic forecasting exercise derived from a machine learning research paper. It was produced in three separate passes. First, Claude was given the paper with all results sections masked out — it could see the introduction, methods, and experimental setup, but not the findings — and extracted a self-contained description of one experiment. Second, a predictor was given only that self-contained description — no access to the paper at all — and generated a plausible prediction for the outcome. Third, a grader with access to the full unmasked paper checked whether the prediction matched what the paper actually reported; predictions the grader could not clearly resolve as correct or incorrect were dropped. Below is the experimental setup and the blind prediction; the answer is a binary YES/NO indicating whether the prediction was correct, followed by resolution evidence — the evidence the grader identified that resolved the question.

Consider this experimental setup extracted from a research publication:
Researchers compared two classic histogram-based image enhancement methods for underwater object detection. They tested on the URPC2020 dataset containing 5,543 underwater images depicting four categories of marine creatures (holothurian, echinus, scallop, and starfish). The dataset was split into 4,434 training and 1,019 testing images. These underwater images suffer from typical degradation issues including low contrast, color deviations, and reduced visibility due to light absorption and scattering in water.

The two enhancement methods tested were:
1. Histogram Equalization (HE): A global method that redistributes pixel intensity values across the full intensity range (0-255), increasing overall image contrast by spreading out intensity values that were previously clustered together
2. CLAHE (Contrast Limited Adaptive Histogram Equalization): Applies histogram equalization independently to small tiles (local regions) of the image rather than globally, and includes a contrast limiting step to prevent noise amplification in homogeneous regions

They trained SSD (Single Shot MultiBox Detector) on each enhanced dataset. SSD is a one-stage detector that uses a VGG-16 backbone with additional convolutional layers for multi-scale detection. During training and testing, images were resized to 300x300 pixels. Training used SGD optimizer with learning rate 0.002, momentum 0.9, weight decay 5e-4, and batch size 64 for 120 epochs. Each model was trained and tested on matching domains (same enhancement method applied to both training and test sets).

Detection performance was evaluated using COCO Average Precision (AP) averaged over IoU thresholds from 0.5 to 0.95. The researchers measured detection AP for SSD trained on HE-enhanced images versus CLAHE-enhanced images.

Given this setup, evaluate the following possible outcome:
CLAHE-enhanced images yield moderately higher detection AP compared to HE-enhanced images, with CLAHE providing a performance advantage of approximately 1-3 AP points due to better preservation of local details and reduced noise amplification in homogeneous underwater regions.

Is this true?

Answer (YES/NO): YES